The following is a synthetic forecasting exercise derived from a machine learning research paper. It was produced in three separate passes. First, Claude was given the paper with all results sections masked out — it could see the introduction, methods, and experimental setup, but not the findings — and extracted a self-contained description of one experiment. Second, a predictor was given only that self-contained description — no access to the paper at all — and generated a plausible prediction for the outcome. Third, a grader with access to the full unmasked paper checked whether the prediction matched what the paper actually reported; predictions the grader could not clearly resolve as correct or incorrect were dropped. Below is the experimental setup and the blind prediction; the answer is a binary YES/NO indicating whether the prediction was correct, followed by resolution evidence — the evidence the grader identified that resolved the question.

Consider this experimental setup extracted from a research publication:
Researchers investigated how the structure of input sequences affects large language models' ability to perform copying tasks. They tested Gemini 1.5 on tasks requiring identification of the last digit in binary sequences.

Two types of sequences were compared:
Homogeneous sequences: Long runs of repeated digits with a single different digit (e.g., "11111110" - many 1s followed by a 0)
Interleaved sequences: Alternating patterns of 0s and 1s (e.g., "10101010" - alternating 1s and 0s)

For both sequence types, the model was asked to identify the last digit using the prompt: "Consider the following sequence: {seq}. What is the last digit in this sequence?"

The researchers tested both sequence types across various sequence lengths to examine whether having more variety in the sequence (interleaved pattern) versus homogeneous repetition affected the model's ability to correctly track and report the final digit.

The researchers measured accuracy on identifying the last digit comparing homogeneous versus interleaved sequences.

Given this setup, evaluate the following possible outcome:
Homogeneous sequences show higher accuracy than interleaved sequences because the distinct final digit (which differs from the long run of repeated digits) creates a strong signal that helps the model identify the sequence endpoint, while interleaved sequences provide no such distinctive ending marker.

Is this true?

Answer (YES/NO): NO